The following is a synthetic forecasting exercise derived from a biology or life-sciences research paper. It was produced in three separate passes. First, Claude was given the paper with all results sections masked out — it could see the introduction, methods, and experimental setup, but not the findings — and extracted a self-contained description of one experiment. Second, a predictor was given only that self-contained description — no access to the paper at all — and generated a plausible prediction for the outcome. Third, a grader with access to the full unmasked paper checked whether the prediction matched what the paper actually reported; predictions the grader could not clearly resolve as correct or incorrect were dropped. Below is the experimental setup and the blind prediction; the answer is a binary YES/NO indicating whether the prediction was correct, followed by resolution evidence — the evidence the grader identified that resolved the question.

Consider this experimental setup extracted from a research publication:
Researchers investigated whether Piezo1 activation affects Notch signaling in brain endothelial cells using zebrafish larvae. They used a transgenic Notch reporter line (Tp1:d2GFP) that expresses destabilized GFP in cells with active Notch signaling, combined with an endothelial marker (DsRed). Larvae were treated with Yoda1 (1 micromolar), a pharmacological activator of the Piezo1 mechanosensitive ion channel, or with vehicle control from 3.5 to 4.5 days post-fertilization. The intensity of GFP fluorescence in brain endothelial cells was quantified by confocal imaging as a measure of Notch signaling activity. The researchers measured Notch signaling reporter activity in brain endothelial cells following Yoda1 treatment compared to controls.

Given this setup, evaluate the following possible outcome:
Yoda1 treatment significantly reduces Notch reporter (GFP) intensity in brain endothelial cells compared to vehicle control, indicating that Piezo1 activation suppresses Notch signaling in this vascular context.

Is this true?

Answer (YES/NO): NO